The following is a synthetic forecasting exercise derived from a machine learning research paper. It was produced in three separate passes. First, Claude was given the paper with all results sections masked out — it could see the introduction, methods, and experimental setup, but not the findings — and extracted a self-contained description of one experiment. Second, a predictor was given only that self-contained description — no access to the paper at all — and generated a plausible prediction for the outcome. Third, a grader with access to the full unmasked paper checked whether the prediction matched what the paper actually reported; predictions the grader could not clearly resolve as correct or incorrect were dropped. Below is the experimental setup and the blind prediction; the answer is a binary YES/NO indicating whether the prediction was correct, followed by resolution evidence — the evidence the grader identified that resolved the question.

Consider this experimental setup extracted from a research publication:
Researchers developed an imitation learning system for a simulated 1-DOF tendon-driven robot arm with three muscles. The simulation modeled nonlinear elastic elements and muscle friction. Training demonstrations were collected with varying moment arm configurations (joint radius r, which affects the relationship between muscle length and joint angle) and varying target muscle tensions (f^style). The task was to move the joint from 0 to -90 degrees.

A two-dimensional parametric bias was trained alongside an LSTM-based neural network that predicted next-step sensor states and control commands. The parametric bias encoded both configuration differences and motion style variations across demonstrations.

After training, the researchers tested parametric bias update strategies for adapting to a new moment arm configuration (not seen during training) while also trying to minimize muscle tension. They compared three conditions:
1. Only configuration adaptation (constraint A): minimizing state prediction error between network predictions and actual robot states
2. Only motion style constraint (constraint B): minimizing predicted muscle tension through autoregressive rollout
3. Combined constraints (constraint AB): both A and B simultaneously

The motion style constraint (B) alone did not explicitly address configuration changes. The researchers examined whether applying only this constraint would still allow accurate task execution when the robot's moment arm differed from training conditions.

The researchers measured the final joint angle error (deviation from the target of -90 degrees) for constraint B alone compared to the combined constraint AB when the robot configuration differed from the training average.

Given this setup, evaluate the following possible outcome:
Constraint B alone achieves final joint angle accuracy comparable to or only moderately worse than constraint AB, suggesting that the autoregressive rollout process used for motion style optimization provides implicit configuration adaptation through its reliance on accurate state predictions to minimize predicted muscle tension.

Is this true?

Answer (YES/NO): NO